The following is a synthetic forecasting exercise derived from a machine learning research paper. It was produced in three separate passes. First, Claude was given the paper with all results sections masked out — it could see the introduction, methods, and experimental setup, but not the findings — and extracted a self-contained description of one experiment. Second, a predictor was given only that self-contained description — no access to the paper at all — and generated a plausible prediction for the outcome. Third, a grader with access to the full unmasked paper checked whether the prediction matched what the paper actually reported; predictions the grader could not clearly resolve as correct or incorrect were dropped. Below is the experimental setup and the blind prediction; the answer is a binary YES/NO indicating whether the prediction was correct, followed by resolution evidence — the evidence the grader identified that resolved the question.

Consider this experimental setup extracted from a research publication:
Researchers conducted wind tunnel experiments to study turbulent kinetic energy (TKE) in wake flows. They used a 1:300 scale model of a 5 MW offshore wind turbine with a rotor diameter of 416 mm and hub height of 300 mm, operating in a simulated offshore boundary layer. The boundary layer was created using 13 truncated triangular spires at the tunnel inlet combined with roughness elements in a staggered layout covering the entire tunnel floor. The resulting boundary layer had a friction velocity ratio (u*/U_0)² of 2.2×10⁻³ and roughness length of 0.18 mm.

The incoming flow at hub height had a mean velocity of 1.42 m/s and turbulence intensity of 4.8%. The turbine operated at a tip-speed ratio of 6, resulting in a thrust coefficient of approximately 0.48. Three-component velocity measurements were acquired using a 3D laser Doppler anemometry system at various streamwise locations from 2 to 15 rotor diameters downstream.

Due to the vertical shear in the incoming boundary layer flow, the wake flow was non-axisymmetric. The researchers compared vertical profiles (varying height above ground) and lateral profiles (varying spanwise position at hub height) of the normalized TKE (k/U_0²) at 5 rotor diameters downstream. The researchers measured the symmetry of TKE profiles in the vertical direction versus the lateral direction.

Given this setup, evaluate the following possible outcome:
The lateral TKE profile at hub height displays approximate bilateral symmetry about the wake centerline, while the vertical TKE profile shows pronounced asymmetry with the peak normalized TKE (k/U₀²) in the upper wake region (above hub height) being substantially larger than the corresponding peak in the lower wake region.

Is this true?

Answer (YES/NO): YES